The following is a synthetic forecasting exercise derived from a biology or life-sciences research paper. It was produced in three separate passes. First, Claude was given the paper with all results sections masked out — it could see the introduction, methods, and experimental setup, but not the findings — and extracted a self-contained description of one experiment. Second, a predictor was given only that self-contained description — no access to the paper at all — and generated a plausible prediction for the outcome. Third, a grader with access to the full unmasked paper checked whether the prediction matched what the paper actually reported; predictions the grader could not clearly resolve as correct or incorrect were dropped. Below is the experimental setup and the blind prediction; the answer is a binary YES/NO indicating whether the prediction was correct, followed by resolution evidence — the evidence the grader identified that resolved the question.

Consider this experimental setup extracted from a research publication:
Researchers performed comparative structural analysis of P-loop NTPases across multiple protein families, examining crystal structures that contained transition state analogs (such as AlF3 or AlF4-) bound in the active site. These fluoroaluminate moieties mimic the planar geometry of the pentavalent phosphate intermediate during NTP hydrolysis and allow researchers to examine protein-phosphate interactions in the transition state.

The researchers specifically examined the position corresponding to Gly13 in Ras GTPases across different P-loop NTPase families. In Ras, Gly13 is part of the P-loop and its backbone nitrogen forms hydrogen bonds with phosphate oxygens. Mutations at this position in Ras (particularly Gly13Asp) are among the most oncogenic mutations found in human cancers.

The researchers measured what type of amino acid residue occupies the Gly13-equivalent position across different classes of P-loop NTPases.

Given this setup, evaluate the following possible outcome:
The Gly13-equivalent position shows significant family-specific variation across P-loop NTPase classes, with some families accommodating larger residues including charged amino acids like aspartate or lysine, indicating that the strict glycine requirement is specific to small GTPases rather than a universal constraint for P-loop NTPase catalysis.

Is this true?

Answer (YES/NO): NO